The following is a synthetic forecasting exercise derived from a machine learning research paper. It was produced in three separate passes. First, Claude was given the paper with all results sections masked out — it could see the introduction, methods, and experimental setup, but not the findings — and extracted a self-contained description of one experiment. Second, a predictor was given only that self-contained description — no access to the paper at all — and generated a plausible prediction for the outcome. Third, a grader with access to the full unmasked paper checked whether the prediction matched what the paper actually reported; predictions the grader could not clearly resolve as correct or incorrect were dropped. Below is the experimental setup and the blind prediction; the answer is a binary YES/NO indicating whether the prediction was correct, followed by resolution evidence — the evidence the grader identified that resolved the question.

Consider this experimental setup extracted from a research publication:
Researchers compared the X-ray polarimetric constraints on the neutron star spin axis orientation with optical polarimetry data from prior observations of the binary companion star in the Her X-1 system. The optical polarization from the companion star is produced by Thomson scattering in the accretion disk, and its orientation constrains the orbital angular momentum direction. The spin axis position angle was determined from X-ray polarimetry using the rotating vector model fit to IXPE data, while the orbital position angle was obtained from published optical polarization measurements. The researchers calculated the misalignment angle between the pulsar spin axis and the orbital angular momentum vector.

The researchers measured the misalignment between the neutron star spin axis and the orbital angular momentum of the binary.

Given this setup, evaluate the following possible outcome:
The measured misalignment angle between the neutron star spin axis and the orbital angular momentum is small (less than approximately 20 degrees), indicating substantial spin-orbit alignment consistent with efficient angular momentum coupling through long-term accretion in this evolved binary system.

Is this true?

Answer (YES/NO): NO